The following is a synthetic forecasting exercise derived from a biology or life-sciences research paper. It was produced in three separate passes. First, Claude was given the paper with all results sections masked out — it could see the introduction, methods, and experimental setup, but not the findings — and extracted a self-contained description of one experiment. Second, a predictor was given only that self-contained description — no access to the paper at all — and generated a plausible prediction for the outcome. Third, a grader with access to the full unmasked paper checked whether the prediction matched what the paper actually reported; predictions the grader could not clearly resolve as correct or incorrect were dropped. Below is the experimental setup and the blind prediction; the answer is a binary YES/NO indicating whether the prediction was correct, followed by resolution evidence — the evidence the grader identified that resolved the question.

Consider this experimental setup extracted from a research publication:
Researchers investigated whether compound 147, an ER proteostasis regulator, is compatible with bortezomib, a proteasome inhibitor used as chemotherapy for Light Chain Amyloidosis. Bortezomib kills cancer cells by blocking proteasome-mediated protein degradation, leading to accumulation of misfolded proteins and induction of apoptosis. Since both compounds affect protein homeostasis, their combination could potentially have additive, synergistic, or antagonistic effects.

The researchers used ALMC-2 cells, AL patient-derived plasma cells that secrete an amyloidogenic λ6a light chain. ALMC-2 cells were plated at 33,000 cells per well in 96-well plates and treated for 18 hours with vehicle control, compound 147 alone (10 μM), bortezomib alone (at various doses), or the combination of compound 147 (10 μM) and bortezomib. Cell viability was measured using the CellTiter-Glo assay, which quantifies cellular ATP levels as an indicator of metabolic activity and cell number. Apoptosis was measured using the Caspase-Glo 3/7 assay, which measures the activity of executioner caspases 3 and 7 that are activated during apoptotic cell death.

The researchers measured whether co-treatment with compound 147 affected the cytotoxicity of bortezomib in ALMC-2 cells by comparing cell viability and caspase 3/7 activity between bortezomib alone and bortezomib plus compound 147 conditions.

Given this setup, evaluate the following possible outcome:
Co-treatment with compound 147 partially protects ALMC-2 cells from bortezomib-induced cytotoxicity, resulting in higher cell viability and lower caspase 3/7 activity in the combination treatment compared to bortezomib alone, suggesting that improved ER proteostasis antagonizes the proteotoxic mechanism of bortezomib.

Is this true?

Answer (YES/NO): NO